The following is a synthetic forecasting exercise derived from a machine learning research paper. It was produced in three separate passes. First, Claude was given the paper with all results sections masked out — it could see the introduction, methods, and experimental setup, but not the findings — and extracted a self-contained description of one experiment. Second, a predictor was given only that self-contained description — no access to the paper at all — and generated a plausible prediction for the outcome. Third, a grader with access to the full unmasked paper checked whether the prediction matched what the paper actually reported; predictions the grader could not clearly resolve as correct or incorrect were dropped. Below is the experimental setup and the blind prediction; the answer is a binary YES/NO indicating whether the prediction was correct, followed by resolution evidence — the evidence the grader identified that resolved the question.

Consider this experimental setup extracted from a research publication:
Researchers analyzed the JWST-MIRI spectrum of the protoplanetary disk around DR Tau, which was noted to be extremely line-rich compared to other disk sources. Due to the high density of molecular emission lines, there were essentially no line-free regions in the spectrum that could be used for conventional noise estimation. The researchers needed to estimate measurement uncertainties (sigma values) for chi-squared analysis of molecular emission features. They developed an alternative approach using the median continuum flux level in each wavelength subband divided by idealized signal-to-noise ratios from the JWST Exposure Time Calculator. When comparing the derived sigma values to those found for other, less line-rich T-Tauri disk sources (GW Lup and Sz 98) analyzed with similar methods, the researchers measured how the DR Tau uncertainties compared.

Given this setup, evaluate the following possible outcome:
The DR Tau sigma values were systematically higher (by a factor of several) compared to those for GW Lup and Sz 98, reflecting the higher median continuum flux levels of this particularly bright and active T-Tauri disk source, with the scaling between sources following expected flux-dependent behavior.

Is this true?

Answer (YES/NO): NO